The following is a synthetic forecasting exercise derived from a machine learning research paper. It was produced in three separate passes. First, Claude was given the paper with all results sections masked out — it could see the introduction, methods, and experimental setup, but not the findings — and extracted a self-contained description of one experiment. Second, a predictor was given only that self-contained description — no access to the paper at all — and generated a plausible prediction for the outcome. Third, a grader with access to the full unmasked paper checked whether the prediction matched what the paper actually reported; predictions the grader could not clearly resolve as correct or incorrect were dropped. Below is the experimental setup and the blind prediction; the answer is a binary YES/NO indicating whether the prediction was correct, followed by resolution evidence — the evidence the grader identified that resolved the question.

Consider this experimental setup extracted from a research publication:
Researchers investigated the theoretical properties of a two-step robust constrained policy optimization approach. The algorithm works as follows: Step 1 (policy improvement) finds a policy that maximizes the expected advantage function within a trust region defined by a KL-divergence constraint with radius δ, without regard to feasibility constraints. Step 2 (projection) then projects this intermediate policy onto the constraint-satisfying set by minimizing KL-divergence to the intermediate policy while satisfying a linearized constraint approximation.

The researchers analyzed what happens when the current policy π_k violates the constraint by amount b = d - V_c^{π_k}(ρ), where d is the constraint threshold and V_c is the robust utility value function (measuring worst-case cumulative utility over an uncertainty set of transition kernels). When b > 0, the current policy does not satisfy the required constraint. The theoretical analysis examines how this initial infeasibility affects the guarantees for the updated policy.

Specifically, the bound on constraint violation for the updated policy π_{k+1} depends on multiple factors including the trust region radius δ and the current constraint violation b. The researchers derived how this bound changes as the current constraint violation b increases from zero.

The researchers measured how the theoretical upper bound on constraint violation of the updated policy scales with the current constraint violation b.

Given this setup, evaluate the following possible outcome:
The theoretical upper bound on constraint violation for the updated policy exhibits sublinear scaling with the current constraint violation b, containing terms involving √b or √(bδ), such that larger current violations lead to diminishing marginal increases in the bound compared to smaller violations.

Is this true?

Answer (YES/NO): NO